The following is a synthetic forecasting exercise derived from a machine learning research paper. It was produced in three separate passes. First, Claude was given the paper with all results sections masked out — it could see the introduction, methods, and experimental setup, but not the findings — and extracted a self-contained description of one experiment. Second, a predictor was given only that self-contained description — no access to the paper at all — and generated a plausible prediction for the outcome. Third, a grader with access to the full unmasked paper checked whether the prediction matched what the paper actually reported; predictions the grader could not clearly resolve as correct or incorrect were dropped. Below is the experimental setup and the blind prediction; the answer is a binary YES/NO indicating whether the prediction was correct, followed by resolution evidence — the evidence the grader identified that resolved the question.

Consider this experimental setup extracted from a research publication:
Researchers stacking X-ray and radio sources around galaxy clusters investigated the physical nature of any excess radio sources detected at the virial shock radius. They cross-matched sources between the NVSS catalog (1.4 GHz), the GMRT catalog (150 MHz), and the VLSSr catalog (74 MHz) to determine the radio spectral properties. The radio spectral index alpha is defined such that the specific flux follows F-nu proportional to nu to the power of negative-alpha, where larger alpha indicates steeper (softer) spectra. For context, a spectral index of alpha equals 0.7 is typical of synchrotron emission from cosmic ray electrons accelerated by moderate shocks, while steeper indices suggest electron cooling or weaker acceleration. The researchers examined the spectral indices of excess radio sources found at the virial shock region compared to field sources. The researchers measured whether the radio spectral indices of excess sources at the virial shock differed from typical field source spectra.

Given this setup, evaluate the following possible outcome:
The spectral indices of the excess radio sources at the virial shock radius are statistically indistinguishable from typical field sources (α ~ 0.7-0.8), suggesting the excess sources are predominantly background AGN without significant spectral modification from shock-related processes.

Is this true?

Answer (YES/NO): NO